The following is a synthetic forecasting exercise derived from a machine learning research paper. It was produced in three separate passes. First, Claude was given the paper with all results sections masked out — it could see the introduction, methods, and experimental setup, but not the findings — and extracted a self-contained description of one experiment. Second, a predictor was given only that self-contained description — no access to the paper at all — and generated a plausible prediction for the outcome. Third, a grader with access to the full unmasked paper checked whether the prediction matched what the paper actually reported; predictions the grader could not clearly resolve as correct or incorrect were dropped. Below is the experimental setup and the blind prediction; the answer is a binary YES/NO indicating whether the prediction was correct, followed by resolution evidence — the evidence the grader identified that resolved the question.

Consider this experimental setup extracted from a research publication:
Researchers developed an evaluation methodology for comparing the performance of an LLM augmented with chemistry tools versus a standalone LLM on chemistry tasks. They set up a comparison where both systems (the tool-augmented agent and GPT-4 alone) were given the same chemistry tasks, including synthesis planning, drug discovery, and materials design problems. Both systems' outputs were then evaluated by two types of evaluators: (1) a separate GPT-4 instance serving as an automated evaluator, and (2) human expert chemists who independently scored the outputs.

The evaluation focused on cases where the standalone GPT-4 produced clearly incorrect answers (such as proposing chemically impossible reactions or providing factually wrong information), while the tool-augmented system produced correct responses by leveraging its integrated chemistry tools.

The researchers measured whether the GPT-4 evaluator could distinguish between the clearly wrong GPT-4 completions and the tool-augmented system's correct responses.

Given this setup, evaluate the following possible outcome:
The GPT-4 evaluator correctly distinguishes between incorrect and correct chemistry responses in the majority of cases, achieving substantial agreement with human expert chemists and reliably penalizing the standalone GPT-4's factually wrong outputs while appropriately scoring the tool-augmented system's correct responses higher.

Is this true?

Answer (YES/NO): NO